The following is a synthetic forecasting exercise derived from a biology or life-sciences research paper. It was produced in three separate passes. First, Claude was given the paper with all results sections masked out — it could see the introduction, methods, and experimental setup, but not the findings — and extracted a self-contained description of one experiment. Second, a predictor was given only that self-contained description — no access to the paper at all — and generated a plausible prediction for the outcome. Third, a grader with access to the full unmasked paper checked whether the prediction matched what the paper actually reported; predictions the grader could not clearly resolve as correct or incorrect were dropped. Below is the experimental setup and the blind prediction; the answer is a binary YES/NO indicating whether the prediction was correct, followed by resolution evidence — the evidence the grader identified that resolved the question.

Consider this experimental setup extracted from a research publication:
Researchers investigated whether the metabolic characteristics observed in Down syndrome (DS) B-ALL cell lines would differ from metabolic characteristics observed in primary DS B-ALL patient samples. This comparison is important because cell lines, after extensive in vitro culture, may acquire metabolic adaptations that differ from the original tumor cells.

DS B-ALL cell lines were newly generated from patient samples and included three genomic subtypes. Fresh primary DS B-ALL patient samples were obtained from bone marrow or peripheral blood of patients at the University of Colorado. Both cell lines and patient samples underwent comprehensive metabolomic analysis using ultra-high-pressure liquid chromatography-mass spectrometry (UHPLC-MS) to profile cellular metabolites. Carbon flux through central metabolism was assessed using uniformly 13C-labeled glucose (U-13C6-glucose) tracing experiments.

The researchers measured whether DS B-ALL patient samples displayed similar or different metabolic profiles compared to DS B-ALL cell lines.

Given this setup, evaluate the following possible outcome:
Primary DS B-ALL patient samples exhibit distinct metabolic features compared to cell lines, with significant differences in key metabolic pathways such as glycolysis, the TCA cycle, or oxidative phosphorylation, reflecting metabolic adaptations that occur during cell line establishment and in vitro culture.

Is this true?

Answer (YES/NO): YES